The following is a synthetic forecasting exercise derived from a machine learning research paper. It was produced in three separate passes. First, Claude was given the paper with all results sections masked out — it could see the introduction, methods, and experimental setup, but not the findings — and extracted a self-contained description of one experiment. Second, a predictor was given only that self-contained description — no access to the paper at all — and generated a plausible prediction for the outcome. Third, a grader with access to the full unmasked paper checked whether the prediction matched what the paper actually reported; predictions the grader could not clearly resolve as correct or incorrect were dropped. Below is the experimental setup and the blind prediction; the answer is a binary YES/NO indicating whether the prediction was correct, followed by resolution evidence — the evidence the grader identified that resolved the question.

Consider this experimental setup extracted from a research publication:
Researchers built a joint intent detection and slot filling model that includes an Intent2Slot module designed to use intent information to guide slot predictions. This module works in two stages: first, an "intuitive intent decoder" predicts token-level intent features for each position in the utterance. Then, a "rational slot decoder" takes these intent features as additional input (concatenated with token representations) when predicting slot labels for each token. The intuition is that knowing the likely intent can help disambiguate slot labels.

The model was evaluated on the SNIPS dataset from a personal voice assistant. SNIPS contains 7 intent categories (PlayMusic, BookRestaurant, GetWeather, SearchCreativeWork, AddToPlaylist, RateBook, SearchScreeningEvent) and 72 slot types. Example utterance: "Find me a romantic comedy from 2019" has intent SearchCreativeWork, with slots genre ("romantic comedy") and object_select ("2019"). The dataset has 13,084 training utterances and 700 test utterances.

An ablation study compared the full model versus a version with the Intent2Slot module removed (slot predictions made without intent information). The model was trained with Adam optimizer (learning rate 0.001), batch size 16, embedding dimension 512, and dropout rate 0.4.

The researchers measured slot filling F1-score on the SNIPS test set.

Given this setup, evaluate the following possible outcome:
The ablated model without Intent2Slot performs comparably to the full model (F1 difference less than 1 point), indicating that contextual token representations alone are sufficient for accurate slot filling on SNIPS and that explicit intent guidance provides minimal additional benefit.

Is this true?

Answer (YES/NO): YES